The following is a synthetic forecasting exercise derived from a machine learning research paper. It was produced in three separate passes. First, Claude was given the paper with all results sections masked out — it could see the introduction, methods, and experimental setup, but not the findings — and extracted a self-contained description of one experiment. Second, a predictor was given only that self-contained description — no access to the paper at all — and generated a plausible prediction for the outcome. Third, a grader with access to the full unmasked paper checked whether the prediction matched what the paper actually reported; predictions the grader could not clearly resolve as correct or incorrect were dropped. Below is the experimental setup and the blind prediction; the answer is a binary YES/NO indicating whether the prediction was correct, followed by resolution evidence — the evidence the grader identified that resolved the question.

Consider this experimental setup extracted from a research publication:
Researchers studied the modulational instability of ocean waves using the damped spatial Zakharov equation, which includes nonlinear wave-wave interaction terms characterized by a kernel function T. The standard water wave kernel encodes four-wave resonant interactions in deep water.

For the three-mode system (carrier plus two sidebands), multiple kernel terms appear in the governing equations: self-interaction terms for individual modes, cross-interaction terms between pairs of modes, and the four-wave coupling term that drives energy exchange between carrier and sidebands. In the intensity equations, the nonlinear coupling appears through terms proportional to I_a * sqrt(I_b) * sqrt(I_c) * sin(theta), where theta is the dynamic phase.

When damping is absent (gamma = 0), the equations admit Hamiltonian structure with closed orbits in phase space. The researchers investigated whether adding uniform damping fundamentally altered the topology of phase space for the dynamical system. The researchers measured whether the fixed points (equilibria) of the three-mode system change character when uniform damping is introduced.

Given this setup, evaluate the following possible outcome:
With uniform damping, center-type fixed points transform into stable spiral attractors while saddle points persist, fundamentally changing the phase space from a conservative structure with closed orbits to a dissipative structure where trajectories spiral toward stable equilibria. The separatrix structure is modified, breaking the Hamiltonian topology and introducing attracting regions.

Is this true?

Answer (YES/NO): NO